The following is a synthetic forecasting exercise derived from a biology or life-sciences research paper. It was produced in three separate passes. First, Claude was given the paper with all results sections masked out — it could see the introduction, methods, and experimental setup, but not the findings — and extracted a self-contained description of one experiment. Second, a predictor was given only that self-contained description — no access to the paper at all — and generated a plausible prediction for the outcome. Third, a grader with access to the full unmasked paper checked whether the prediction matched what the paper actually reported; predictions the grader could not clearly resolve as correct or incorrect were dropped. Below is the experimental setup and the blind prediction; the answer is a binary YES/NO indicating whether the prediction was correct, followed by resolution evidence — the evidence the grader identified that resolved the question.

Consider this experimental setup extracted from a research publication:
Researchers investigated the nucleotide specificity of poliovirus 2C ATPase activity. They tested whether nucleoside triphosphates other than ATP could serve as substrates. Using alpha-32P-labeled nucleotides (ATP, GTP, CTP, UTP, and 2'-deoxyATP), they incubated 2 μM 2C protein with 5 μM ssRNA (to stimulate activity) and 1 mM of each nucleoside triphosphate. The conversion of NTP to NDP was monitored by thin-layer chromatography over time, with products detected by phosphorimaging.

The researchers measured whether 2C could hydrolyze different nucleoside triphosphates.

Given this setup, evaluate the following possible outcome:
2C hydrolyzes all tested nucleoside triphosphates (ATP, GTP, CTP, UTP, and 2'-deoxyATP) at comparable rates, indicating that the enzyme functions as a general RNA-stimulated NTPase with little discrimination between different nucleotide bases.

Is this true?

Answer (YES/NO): NO